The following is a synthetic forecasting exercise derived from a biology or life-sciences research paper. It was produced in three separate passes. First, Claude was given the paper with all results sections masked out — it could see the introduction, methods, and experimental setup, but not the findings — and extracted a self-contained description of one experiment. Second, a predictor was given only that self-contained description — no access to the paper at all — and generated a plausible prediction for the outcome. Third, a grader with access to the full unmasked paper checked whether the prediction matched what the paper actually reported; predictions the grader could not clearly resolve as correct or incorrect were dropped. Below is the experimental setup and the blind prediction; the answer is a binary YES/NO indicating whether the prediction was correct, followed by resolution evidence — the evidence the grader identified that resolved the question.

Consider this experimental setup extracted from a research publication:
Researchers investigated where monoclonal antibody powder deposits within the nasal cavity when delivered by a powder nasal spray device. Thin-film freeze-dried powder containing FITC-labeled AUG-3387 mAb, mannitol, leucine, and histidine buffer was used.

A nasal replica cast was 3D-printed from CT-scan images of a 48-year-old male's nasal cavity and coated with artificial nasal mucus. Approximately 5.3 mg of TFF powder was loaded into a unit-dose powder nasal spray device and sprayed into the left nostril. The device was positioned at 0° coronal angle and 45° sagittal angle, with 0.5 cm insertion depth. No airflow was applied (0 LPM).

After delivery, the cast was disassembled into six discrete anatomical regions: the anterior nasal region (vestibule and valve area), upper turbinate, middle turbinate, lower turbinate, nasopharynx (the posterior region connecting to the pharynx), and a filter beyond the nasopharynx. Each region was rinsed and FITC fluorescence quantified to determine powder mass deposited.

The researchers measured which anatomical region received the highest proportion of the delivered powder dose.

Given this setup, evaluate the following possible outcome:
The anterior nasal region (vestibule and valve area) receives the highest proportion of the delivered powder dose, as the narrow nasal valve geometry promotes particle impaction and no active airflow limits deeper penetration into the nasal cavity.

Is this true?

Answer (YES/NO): NO